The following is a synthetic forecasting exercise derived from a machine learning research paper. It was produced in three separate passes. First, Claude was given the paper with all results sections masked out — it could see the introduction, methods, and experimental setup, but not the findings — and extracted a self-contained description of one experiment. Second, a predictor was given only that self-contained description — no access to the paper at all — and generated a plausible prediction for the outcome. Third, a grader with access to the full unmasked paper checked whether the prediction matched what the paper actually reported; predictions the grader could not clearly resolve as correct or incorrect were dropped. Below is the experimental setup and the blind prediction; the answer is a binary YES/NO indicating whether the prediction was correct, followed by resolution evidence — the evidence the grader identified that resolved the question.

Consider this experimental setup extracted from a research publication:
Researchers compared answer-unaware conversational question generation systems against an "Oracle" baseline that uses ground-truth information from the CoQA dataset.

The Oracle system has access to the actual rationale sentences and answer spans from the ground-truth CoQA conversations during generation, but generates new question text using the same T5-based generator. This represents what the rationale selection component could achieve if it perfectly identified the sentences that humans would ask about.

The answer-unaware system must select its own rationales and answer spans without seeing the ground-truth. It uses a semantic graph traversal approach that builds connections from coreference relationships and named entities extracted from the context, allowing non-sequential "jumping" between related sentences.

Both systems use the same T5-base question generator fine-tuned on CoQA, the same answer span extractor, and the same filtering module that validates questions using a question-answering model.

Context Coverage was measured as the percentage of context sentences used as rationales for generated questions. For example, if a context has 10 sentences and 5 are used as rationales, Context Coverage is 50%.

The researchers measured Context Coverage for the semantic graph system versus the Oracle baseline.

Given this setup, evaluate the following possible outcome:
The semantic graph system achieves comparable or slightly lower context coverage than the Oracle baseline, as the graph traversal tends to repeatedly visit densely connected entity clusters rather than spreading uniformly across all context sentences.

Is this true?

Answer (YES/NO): NO